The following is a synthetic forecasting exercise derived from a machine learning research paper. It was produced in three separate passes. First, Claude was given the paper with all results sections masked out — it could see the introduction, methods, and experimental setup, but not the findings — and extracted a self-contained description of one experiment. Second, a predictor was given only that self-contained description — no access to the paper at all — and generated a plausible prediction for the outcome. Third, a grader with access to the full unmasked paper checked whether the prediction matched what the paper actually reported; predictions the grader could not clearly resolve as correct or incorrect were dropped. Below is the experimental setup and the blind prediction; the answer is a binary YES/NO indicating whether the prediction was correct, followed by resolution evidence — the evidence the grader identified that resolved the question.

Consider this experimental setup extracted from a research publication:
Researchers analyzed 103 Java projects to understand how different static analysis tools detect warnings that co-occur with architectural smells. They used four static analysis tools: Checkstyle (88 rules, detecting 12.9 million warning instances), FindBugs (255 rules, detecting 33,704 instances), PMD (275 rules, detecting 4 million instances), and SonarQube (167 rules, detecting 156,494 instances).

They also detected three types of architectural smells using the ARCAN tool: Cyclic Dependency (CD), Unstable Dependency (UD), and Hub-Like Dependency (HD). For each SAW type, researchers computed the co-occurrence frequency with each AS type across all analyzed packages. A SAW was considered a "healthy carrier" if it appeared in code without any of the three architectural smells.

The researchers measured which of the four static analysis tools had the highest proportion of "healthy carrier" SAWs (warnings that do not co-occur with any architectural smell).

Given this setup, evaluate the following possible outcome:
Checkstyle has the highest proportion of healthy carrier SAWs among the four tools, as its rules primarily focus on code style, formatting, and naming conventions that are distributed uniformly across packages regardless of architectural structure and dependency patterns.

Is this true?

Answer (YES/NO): NO